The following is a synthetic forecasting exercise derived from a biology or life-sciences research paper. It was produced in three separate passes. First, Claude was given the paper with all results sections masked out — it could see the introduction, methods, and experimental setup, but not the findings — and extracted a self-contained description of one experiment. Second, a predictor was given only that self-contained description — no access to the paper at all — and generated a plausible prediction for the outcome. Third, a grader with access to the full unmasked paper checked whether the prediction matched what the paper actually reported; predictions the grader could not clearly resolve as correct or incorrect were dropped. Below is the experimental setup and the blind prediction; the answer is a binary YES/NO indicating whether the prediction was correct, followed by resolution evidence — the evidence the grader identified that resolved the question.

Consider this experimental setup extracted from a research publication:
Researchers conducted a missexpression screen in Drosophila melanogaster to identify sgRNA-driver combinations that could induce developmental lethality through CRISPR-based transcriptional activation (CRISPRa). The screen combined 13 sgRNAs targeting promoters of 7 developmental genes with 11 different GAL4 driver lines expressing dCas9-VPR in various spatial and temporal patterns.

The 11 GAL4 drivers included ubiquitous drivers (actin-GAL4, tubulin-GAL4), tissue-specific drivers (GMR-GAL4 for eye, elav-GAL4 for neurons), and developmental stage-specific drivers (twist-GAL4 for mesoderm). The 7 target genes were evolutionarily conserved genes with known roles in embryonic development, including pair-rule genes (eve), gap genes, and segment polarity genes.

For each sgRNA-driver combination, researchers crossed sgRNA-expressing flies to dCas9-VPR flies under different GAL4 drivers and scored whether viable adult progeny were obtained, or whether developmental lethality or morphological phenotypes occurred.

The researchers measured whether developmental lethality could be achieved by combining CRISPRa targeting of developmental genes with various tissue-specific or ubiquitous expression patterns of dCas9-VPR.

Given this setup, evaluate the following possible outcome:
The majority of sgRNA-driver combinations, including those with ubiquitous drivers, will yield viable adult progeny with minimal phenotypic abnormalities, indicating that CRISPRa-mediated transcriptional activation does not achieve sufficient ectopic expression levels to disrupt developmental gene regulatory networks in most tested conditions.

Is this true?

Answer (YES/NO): NO